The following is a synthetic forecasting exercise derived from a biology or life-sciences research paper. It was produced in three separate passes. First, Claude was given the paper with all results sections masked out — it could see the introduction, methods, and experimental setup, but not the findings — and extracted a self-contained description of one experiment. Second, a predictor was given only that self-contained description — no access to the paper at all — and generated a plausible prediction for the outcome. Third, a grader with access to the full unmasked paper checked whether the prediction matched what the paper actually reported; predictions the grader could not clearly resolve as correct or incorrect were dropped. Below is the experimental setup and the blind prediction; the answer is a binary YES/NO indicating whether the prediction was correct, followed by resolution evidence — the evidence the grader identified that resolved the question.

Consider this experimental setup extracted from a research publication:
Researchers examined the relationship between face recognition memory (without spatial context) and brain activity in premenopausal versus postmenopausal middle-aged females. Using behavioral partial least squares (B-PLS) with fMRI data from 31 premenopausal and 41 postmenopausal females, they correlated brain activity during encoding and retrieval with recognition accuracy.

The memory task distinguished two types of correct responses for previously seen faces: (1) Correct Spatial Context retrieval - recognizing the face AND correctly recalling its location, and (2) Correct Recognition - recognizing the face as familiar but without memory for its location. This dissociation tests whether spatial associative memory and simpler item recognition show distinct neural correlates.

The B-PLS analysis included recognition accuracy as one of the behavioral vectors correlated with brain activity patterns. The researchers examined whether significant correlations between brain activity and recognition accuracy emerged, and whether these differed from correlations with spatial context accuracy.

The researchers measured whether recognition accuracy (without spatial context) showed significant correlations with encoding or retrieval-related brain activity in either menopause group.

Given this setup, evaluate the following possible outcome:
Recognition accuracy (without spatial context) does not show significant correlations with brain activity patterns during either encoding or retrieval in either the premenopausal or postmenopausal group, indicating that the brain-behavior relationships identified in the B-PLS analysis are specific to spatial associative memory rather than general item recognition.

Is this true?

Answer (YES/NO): NO